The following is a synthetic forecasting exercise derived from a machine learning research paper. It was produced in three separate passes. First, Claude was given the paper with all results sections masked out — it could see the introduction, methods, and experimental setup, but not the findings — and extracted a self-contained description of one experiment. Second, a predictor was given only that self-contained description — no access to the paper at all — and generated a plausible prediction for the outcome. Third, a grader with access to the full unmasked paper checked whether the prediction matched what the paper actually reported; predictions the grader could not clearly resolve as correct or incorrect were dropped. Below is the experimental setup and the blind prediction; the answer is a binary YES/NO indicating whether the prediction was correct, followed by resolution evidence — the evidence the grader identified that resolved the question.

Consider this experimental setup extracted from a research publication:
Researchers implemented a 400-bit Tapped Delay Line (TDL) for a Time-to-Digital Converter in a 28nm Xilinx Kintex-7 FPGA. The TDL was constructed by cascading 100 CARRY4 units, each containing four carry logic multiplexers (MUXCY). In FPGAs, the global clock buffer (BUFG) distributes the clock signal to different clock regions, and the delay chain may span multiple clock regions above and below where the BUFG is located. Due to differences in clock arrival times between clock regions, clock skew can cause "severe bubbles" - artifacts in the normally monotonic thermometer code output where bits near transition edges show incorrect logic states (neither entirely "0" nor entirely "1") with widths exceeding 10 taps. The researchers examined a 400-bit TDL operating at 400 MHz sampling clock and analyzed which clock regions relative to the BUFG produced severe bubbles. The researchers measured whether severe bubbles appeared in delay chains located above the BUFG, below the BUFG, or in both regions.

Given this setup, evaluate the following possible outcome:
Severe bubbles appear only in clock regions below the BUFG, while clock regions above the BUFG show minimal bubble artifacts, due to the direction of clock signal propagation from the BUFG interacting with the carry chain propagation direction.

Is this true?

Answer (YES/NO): NO